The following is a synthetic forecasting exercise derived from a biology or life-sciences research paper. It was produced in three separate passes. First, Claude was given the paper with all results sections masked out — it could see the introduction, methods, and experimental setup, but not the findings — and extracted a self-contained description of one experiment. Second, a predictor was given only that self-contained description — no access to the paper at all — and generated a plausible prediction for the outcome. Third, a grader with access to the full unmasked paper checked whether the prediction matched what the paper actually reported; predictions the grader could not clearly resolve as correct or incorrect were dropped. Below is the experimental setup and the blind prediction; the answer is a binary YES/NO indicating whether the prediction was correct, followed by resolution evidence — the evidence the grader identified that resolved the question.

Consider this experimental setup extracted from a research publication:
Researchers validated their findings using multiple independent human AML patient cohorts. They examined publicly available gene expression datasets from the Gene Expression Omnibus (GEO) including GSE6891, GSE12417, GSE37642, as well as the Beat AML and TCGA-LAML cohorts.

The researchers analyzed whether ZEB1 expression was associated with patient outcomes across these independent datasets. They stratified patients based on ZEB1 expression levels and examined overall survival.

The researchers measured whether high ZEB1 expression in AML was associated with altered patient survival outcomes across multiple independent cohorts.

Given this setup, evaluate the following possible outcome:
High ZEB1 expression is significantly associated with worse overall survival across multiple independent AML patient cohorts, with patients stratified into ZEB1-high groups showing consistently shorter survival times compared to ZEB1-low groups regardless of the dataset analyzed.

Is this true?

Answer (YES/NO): YES